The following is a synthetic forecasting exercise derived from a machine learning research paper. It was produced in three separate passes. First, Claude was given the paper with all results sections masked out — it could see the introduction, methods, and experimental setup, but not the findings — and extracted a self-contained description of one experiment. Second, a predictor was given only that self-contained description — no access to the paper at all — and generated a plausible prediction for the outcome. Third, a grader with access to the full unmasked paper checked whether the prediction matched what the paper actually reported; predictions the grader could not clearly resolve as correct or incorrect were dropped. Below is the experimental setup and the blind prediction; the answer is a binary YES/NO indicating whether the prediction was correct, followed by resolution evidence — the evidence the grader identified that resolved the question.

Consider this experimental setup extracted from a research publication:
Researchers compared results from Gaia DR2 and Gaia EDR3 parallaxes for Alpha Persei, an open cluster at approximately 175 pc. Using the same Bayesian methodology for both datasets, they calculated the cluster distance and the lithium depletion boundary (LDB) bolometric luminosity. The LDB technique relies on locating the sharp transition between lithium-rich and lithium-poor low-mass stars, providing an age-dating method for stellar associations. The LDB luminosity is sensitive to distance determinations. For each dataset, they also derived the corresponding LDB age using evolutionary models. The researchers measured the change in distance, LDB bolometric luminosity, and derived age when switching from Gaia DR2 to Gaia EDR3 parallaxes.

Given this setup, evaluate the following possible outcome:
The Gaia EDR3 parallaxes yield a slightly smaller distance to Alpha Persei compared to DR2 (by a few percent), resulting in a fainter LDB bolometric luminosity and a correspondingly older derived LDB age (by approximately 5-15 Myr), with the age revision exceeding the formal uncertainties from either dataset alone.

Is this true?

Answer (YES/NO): NO